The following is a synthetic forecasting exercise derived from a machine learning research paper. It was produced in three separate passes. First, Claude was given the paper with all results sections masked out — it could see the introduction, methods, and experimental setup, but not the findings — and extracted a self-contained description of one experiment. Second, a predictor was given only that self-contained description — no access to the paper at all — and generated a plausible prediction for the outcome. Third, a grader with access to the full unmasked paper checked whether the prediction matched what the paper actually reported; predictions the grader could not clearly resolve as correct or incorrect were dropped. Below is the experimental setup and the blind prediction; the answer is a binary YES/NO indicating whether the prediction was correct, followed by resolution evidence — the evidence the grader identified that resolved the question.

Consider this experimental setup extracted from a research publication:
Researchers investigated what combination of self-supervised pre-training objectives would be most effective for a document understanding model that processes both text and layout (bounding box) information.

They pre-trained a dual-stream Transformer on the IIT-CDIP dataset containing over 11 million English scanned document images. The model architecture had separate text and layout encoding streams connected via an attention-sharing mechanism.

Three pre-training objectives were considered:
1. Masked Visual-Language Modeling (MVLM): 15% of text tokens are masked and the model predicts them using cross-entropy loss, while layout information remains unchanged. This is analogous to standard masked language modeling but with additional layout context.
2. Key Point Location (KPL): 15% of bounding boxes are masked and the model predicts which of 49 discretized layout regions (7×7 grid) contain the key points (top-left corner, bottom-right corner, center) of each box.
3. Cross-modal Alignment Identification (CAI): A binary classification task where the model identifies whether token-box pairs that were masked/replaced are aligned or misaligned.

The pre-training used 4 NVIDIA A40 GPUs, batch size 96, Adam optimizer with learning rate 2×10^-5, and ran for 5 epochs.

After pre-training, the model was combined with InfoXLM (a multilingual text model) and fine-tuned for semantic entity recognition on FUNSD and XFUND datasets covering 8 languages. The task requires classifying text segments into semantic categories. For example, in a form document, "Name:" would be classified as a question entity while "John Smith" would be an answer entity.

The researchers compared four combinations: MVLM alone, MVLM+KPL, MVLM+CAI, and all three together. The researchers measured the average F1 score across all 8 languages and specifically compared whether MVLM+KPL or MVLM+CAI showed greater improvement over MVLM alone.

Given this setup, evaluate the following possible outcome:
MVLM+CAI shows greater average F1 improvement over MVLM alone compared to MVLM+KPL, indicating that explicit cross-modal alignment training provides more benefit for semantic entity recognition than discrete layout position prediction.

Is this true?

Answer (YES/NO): YES